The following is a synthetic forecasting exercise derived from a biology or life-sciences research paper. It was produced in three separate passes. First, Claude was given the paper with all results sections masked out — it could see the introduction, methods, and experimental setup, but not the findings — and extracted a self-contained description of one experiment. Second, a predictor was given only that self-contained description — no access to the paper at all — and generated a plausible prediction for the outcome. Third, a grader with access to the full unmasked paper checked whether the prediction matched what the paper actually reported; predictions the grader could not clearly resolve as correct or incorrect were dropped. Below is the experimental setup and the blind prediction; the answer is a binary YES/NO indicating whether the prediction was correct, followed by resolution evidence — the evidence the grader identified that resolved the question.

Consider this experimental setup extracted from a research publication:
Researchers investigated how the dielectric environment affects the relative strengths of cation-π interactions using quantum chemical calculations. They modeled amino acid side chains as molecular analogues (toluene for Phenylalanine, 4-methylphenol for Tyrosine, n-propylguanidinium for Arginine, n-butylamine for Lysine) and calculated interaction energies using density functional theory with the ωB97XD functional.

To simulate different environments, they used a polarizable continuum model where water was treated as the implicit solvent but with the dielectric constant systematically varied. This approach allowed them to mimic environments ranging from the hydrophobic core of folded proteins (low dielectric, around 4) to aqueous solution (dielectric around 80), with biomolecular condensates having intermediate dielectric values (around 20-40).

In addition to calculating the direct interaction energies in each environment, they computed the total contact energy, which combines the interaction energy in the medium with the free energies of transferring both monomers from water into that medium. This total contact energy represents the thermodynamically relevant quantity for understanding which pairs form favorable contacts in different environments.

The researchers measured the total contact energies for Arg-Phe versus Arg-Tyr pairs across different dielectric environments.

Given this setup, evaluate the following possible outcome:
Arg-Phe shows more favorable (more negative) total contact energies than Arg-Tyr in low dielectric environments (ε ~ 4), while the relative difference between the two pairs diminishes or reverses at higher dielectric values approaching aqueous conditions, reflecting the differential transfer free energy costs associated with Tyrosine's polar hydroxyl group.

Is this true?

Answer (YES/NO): YES